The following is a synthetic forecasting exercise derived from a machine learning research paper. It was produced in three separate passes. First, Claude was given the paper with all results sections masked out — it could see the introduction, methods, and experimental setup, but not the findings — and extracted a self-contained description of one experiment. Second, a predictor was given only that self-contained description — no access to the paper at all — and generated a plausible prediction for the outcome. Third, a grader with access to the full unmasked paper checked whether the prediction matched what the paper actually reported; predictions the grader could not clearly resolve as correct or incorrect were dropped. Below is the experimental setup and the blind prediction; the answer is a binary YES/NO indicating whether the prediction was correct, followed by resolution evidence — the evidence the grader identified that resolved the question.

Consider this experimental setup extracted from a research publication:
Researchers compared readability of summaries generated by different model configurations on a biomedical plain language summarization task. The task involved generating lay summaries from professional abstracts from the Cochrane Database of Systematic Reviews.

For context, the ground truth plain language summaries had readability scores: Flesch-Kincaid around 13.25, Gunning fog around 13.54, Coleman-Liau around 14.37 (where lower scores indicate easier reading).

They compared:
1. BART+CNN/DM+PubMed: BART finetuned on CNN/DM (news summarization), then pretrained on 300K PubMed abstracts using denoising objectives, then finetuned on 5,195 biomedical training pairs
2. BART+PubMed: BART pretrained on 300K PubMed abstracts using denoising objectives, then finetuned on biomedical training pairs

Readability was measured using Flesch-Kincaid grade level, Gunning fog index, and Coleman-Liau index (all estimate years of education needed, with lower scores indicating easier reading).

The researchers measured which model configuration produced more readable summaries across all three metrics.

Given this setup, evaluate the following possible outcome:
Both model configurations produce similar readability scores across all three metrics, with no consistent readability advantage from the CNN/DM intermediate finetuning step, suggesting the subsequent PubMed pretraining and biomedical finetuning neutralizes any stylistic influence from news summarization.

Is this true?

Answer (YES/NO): NO